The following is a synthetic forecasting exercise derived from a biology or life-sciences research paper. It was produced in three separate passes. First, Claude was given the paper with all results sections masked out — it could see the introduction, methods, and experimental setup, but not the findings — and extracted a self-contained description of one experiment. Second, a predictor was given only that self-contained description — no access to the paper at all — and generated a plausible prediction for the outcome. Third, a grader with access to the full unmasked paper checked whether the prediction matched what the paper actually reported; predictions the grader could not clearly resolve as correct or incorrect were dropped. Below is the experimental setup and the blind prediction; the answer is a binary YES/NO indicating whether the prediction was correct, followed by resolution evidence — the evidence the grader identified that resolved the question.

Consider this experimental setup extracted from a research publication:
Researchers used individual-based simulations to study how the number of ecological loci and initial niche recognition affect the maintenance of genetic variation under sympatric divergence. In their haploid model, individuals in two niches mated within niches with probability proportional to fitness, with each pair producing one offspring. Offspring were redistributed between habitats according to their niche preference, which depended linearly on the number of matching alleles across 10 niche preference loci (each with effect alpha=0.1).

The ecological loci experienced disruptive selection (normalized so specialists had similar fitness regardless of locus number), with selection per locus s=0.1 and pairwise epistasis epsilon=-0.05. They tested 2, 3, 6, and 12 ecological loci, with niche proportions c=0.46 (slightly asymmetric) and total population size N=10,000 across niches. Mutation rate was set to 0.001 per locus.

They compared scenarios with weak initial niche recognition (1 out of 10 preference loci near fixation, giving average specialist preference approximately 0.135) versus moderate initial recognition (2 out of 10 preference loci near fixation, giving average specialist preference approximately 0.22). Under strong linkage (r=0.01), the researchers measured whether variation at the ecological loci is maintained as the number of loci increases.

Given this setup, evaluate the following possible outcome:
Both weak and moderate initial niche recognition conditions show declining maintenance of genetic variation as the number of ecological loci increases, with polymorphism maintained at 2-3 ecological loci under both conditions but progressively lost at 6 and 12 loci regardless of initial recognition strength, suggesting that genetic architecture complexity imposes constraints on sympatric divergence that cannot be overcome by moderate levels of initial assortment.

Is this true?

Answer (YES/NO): NO